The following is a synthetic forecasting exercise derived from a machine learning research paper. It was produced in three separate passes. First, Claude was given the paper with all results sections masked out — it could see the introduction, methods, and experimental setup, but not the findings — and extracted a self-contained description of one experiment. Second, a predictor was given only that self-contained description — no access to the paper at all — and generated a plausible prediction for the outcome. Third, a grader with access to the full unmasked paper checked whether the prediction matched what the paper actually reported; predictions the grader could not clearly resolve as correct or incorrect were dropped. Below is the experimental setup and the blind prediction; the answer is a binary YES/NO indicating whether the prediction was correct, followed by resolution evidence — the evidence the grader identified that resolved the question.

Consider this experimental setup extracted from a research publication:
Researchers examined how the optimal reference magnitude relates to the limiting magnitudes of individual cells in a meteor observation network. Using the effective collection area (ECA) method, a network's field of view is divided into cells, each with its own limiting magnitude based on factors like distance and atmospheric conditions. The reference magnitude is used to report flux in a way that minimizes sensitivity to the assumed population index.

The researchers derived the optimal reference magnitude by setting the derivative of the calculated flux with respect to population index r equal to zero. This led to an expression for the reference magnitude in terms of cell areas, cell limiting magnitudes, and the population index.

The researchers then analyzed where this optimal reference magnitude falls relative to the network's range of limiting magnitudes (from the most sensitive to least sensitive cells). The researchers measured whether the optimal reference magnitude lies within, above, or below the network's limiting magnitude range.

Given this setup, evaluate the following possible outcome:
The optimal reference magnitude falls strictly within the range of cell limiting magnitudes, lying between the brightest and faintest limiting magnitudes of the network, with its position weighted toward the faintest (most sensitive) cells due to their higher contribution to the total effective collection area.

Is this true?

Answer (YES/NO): YES